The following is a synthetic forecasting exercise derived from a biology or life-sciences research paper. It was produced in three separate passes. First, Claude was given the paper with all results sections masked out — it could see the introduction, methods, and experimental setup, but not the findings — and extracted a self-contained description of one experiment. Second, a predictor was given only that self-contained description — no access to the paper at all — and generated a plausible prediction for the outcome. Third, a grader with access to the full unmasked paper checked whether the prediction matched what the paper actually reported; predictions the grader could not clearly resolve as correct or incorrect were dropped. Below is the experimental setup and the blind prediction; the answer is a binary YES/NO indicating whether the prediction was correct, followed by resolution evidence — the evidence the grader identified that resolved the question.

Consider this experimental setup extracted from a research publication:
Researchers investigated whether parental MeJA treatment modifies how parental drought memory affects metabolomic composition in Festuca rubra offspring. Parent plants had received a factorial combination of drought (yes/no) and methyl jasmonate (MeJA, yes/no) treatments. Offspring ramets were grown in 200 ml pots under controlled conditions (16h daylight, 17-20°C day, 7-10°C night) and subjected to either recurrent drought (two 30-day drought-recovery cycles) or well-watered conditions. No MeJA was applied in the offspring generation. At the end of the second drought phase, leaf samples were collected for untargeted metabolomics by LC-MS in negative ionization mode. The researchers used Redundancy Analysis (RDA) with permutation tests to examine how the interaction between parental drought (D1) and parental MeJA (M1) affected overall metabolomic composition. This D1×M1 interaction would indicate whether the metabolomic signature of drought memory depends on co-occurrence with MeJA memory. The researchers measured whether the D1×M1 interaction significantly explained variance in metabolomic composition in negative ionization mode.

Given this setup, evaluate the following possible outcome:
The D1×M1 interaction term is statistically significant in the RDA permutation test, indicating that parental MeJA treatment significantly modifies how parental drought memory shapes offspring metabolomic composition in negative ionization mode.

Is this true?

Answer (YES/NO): YES